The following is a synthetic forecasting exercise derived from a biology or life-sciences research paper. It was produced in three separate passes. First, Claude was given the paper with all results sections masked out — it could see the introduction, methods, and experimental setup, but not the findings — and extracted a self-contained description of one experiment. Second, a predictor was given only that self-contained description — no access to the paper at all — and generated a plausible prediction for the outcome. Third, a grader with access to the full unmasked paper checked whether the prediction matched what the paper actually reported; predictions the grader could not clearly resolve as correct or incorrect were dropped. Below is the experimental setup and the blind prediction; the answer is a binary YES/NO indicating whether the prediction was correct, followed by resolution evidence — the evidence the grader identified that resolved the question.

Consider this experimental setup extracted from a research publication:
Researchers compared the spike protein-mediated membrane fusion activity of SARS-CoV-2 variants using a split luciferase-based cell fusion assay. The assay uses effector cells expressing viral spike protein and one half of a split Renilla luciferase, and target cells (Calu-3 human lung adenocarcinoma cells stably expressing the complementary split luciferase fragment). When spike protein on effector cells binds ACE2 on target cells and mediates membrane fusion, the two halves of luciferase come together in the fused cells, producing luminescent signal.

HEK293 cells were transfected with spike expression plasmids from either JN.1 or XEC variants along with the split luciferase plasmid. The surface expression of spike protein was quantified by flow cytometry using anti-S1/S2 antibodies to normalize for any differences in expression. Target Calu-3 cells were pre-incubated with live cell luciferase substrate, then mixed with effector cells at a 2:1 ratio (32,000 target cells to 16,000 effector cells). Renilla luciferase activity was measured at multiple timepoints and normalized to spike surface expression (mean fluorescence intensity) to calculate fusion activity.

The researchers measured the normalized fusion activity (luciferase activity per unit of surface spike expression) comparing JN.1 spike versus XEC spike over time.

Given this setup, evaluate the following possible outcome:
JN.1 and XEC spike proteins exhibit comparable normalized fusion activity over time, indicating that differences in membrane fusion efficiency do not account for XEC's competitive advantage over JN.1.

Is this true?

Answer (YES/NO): YES